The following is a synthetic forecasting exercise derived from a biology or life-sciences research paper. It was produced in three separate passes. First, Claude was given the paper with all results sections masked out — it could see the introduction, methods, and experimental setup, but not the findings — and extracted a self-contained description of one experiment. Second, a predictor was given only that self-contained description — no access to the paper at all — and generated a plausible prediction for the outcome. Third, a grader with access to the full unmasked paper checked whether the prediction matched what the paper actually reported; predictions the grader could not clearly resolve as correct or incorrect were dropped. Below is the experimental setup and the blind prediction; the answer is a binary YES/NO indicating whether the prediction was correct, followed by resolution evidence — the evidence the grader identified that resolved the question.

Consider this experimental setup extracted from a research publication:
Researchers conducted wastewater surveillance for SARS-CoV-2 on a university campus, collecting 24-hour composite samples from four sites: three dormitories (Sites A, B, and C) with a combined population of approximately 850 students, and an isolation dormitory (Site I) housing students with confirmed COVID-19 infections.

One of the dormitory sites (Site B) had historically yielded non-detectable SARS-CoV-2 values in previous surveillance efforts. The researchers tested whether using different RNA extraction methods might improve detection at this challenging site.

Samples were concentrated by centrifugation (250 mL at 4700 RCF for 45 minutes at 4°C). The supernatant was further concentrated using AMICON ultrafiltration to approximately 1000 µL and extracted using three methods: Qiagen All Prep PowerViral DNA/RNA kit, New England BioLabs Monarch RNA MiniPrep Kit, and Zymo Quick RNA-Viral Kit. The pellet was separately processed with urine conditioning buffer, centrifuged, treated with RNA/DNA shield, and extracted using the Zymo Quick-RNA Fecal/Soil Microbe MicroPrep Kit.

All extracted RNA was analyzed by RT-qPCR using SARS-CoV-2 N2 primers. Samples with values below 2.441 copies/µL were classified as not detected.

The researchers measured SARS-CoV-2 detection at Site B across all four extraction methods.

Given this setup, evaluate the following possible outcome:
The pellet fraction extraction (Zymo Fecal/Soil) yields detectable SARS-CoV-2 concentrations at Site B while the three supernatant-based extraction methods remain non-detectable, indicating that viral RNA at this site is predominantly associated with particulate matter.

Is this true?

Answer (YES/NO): NO